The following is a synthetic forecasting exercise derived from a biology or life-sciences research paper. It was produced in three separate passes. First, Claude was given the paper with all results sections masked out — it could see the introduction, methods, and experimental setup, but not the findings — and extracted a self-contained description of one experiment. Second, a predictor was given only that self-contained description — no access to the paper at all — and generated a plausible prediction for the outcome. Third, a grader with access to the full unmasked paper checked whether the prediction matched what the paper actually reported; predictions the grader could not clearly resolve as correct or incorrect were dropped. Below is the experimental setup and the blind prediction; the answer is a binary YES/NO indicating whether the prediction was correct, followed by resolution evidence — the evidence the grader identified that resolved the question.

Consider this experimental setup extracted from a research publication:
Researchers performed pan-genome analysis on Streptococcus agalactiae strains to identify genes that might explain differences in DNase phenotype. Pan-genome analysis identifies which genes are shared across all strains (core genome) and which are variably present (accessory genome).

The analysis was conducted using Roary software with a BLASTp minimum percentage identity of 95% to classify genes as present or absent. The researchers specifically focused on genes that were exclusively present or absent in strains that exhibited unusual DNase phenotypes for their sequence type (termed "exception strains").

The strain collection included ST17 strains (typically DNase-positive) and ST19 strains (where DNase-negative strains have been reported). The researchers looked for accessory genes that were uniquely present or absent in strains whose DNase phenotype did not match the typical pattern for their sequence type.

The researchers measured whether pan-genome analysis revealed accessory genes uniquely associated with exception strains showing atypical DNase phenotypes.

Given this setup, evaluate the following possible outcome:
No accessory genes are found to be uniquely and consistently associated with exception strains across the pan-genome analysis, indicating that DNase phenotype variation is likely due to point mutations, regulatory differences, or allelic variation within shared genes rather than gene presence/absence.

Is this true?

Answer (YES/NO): NO